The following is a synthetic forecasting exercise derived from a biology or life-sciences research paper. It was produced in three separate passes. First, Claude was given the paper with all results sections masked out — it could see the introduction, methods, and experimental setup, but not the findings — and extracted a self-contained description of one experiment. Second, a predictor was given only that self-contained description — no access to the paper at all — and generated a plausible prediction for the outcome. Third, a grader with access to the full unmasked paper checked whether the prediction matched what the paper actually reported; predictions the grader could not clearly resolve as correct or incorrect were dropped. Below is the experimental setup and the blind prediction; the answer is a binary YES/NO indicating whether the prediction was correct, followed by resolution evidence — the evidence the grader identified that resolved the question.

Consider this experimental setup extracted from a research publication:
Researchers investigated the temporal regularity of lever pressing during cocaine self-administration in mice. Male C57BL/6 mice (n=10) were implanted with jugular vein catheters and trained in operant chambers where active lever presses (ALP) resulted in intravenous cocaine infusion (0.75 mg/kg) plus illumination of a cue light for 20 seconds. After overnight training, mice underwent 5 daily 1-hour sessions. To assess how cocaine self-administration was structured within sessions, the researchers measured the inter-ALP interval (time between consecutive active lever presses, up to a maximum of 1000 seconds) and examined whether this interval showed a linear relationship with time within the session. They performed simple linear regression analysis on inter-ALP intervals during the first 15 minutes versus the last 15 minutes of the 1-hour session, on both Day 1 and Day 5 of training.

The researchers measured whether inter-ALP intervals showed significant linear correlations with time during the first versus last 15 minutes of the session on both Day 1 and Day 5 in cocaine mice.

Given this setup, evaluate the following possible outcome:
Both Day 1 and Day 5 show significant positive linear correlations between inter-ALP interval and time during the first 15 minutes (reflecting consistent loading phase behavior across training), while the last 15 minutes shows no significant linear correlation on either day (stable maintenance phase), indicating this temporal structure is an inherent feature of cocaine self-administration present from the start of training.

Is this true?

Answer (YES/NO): YES